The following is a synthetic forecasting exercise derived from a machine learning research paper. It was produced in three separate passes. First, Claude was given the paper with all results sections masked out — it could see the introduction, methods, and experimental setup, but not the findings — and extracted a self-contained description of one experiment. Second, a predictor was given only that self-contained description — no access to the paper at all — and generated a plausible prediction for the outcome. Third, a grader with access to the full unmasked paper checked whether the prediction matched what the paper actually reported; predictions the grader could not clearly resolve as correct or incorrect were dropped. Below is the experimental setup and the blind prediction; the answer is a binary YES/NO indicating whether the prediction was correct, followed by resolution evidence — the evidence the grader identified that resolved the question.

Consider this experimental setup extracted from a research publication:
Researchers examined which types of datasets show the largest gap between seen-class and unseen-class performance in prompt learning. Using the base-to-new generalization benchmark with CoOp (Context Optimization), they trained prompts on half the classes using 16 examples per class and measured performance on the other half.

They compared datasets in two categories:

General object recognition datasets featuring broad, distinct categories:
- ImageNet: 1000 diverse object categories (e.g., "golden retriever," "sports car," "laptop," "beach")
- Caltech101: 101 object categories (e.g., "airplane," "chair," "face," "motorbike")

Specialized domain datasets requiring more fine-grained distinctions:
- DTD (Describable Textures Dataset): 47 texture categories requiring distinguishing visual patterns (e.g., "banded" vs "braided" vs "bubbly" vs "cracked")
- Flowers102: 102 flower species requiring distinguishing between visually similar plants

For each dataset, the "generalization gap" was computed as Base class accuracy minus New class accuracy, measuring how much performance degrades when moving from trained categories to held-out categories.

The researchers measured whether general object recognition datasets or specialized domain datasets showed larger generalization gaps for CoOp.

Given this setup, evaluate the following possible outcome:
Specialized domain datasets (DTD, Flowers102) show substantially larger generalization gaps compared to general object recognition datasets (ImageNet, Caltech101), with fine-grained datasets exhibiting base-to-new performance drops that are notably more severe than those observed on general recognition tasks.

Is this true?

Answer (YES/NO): YES